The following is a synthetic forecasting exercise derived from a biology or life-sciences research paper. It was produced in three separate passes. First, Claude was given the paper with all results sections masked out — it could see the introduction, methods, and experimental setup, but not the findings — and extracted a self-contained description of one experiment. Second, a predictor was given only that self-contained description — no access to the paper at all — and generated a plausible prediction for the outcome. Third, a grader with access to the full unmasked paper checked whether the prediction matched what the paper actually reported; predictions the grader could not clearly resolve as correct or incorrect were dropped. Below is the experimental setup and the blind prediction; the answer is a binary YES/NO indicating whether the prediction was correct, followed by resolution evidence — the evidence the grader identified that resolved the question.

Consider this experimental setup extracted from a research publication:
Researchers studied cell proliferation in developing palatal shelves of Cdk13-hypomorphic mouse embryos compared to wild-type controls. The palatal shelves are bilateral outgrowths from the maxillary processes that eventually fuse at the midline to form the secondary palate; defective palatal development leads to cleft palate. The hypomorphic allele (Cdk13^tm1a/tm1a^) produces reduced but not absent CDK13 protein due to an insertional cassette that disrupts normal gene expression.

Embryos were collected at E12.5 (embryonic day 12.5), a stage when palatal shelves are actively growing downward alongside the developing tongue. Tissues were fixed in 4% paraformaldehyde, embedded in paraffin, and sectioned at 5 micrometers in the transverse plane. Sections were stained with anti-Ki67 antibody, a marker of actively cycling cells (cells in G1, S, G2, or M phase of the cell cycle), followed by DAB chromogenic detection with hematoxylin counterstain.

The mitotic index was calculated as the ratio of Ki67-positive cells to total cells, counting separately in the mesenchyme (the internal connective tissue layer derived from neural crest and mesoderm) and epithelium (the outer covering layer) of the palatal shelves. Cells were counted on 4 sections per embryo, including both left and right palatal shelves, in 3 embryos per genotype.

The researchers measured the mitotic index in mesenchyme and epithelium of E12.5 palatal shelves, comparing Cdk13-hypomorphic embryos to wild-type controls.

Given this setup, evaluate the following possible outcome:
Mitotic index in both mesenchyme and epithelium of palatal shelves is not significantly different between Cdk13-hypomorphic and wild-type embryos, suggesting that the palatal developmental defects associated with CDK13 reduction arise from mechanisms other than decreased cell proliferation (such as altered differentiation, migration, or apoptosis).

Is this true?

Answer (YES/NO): YES